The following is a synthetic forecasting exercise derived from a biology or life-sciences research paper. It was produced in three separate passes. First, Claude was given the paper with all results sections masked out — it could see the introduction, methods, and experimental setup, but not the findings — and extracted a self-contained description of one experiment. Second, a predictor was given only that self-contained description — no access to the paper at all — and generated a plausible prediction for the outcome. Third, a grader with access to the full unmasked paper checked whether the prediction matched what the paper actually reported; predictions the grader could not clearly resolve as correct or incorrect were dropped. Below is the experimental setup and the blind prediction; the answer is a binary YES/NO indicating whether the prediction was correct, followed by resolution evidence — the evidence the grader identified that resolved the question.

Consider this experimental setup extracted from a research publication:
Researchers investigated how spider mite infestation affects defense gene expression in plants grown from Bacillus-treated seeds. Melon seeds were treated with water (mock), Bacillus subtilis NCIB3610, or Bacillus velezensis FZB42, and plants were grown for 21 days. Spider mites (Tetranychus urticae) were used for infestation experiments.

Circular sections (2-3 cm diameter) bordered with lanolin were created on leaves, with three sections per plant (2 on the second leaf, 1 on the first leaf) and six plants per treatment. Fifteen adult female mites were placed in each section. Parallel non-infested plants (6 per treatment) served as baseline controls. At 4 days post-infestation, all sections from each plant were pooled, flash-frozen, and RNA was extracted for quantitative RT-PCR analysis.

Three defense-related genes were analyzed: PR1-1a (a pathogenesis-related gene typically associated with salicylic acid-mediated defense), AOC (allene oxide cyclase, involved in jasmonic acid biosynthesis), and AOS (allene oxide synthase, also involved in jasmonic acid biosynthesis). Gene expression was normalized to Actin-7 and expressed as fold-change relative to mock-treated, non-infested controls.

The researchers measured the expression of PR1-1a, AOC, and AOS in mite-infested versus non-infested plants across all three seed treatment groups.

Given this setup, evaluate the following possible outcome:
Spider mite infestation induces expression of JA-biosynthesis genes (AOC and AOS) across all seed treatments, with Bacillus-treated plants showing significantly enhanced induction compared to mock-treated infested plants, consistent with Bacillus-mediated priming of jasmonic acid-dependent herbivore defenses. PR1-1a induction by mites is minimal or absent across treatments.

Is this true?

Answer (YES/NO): NO